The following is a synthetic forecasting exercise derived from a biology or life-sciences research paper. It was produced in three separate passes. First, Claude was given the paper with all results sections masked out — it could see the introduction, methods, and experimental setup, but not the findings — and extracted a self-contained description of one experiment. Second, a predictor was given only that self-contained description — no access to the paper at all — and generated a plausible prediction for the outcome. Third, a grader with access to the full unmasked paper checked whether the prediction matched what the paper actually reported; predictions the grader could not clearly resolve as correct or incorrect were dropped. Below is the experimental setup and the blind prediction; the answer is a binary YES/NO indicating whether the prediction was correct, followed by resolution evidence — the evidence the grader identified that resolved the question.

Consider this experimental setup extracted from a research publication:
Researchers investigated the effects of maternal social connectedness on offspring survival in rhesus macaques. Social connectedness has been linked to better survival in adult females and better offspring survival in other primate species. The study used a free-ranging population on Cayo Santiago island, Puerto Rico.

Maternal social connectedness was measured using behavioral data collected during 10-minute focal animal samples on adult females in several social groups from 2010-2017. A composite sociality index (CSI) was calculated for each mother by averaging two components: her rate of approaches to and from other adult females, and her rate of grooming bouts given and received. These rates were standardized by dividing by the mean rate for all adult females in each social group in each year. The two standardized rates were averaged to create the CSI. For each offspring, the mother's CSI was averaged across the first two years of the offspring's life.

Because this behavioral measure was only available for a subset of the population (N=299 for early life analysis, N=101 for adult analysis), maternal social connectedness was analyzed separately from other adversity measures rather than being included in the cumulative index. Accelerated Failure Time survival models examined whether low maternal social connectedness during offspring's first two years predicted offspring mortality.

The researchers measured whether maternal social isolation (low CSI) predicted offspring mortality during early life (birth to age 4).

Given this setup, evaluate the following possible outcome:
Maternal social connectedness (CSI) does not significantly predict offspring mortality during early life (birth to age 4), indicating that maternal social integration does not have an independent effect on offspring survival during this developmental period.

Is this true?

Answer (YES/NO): NO